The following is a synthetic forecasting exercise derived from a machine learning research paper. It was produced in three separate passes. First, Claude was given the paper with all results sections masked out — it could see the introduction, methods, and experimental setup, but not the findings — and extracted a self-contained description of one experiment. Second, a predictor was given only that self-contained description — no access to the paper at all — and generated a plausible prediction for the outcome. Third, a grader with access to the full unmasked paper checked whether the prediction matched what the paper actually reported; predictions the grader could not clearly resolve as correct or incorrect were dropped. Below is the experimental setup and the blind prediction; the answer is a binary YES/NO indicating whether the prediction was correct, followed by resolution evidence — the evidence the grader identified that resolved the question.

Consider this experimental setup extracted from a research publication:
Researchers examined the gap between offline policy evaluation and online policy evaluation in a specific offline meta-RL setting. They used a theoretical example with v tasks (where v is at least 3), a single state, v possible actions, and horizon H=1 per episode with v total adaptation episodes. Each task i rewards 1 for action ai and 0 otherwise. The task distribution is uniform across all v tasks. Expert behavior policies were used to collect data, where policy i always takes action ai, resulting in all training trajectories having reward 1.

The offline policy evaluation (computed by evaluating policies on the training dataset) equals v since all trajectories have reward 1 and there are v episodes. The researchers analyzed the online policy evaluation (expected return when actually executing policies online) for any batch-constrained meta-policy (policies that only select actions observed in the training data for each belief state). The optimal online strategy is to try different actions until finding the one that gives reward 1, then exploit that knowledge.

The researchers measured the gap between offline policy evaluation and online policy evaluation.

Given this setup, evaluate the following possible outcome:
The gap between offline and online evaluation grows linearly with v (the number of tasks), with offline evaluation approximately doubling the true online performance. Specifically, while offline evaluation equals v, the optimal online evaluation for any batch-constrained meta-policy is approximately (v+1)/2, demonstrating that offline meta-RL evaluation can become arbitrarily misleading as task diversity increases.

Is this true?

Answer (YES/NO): YES